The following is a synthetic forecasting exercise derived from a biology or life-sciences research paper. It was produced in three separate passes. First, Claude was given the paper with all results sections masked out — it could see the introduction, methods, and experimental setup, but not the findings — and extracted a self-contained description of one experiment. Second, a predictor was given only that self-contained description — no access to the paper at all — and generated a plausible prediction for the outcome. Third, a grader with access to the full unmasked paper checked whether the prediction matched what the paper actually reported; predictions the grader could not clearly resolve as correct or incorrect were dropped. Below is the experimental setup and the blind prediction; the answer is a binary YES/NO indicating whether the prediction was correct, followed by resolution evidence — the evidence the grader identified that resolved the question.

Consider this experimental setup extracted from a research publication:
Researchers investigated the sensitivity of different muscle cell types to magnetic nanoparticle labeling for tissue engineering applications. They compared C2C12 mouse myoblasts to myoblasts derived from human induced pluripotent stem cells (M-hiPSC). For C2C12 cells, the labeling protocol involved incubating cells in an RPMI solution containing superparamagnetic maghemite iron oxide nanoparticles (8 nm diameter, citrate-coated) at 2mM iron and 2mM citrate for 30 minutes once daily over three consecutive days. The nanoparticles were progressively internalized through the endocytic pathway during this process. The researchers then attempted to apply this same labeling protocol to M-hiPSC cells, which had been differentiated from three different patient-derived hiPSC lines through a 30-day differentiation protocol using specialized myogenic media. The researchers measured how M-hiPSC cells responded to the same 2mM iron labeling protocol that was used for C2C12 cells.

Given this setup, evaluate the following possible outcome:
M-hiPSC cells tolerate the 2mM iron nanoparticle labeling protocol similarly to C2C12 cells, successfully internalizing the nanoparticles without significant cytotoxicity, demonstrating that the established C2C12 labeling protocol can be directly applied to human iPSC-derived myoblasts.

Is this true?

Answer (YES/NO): NO